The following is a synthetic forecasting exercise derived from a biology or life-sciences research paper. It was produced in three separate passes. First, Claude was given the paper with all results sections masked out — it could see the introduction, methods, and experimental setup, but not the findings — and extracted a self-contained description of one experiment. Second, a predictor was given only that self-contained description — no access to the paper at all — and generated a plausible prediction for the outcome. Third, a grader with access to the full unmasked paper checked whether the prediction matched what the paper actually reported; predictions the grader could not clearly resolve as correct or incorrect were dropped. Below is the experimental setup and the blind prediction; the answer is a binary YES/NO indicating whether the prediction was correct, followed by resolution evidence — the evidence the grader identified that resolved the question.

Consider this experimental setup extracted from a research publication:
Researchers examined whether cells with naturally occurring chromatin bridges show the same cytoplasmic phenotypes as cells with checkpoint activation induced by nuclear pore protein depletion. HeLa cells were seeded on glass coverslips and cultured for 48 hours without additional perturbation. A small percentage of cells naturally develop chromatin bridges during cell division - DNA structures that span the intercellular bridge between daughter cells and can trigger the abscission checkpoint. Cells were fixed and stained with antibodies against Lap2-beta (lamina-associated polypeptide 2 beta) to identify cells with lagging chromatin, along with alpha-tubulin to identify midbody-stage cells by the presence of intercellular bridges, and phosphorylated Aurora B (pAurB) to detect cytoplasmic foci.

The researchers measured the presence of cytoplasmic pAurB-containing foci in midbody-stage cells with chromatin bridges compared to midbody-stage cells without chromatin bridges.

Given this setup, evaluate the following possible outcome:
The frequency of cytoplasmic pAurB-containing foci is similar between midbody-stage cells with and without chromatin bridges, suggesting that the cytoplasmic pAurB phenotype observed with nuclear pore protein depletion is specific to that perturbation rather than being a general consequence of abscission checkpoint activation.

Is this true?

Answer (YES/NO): YES